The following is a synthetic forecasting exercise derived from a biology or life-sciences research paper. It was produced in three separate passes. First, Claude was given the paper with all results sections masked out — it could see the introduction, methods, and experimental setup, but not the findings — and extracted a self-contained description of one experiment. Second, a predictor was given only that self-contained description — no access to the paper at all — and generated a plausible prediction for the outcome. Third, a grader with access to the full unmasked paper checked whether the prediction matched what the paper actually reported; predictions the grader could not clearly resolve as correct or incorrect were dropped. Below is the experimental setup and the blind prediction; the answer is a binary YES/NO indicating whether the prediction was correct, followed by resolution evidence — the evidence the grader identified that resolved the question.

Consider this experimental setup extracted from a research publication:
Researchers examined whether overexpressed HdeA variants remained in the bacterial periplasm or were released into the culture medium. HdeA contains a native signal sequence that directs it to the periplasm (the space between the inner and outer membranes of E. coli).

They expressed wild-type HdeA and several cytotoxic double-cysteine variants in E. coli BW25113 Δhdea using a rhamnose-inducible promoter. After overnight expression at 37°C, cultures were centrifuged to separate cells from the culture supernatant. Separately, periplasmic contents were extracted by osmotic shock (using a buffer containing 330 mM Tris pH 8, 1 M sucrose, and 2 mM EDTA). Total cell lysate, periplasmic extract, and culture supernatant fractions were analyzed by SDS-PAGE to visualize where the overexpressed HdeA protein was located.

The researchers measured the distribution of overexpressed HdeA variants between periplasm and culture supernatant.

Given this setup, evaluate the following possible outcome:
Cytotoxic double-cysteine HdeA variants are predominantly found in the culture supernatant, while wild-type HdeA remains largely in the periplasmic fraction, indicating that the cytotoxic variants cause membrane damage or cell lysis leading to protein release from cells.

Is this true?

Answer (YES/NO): NO